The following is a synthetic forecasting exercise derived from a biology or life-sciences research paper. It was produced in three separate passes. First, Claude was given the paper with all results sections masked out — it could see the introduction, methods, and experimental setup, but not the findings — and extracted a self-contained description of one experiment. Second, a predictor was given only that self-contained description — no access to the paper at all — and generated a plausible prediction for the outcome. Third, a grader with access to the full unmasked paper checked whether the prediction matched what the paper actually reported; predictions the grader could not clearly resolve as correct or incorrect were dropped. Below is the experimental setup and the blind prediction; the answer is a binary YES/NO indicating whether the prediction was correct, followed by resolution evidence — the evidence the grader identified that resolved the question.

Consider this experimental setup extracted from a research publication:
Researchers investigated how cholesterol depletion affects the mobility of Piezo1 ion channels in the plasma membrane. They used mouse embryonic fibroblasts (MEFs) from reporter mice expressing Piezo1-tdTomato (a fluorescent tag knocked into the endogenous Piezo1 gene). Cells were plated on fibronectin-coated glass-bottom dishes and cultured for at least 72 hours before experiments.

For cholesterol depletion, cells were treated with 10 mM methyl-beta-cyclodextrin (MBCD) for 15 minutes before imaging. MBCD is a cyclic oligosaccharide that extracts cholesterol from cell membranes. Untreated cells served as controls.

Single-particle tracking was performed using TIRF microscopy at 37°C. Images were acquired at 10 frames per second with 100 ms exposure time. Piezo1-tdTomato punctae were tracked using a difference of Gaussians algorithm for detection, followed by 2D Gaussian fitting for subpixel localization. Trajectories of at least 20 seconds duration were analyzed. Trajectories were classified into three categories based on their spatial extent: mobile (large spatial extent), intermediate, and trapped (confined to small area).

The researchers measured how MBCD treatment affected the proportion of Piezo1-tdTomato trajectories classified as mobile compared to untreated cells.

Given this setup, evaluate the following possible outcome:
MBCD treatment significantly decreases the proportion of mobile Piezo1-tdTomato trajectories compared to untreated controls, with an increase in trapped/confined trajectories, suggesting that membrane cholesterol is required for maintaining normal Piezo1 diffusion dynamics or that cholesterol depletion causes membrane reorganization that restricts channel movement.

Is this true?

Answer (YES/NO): NO